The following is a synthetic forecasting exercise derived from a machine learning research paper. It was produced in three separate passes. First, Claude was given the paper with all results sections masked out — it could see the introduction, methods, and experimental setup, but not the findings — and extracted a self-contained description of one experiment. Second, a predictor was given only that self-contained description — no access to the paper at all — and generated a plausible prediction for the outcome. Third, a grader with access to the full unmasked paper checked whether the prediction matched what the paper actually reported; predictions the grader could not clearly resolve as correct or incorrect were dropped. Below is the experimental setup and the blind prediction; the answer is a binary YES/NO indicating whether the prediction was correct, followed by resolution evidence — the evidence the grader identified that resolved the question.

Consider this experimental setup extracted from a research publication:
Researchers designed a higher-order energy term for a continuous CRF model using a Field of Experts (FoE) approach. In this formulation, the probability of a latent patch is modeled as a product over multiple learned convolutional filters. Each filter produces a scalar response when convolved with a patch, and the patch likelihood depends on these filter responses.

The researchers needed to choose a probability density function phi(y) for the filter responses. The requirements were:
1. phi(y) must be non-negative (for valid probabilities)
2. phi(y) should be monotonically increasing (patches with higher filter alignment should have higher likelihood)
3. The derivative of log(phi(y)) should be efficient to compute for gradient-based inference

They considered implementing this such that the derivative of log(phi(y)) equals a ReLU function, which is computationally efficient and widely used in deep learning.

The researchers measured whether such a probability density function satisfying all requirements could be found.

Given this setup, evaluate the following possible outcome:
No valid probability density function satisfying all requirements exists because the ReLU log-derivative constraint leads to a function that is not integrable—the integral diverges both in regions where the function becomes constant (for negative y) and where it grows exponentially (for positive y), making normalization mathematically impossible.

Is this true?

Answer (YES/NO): NO